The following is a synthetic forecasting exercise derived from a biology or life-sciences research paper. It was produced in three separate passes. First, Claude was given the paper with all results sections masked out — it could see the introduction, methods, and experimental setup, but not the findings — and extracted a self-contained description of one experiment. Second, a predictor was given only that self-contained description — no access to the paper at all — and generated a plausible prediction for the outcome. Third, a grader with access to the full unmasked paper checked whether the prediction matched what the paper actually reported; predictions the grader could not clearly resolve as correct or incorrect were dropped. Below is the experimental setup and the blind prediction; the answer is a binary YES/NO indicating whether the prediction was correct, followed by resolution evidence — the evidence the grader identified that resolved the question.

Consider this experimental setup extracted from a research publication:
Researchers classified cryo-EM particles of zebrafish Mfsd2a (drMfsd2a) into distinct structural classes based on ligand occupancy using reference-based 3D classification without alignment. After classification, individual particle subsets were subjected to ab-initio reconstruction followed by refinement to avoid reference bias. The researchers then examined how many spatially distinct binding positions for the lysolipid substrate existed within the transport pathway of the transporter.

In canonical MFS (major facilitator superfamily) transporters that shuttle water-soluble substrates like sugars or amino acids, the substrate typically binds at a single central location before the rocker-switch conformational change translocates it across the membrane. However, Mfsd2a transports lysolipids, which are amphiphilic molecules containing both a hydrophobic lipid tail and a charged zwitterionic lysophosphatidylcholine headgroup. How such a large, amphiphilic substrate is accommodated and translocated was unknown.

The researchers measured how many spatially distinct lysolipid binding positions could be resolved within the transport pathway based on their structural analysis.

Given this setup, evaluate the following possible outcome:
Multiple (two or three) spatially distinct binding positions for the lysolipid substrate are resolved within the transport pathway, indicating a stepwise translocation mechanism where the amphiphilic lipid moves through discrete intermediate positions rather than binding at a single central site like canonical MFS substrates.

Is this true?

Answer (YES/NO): NO